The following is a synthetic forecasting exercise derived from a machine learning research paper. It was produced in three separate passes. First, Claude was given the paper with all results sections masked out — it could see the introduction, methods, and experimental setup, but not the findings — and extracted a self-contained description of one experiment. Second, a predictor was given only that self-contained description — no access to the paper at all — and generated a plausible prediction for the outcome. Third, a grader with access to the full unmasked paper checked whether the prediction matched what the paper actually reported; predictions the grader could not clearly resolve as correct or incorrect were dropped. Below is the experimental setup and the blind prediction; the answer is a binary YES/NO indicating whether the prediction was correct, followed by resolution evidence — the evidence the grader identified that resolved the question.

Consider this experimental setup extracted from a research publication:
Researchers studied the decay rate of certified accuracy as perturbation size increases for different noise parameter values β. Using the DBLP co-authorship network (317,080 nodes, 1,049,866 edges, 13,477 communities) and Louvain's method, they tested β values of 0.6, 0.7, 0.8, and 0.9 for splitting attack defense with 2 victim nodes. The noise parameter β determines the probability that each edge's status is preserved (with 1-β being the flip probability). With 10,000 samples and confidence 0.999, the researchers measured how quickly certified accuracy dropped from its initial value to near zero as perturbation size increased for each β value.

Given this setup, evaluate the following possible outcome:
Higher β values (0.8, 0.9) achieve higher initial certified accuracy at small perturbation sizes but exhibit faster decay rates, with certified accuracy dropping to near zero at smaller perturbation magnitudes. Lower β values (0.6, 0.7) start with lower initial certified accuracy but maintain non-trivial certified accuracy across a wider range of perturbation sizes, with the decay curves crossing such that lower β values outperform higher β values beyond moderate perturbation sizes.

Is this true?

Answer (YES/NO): YES